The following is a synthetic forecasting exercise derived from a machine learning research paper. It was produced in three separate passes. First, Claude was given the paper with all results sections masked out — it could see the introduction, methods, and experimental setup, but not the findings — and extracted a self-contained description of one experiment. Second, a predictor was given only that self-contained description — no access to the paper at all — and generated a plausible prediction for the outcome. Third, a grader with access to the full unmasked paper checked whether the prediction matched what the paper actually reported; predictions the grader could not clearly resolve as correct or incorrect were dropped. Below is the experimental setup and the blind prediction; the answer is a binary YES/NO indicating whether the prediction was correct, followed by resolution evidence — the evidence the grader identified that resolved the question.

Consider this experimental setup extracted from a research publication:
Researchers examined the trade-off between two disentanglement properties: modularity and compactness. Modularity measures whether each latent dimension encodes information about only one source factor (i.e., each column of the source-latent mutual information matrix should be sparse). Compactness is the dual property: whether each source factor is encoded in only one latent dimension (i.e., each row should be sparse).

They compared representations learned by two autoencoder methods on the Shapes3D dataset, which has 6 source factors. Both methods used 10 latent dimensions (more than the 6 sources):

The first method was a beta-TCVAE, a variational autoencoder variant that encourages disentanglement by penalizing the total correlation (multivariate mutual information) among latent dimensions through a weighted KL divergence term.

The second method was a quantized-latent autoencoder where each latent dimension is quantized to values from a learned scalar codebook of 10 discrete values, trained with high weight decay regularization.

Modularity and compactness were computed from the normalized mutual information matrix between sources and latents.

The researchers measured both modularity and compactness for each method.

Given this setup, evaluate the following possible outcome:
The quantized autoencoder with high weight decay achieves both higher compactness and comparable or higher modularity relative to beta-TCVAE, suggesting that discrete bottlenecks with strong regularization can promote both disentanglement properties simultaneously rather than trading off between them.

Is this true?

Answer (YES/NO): NO